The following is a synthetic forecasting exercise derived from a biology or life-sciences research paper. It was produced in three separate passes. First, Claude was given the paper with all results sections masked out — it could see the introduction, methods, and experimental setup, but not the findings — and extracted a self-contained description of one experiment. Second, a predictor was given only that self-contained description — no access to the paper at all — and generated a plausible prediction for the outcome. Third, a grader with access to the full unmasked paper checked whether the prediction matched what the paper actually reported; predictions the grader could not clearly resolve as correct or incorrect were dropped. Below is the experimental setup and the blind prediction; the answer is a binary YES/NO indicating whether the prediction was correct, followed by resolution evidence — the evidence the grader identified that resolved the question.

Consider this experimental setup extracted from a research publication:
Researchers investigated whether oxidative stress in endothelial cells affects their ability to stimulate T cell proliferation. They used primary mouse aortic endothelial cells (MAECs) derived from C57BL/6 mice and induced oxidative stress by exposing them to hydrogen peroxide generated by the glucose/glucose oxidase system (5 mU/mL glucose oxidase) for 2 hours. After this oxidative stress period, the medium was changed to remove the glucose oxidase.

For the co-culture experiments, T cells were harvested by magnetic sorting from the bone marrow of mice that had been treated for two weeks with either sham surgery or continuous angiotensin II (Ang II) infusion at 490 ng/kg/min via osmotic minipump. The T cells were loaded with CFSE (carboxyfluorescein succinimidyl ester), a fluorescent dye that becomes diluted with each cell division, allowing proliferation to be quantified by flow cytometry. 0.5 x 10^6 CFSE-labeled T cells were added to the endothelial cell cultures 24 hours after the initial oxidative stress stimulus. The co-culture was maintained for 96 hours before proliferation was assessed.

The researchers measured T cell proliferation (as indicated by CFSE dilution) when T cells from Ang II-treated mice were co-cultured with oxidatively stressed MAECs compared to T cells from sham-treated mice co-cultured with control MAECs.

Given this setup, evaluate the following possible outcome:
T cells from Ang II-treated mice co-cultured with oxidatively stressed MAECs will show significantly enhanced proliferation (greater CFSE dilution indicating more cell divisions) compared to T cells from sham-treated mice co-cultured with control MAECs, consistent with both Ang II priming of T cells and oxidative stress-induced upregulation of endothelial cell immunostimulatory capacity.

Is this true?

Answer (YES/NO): YES